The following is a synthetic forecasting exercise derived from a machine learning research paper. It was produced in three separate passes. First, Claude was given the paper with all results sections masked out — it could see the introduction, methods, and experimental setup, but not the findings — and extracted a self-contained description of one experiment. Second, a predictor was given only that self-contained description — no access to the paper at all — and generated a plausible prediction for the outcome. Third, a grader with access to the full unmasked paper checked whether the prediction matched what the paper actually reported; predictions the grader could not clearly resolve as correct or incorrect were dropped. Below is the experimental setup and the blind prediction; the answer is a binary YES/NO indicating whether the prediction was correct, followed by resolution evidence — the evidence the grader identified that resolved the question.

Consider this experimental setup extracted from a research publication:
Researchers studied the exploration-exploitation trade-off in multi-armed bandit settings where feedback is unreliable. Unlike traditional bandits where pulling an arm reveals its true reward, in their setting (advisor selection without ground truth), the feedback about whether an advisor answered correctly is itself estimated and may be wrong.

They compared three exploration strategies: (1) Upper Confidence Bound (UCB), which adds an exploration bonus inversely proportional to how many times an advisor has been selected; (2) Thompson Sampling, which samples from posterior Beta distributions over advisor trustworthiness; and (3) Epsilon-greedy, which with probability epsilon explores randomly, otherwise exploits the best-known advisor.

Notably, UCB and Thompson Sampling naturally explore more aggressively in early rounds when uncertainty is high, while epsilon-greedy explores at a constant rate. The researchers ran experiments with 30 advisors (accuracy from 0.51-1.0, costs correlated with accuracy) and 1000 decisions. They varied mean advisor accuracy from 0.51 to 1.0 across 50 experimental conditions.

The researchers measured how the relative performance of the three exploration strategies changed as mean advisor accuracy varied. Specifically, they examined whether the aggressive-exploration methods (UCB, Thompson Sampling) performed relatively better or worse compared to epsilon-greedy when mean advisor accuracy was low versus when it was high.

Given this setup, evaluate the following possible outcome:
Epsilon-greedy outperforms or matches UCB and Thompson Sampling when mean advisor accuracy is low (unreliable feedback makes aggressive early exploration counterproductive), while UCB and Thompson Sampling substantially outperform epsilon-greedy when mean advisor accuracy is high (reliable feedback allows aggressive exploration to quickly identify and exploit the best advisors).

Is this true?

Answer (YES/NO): NO